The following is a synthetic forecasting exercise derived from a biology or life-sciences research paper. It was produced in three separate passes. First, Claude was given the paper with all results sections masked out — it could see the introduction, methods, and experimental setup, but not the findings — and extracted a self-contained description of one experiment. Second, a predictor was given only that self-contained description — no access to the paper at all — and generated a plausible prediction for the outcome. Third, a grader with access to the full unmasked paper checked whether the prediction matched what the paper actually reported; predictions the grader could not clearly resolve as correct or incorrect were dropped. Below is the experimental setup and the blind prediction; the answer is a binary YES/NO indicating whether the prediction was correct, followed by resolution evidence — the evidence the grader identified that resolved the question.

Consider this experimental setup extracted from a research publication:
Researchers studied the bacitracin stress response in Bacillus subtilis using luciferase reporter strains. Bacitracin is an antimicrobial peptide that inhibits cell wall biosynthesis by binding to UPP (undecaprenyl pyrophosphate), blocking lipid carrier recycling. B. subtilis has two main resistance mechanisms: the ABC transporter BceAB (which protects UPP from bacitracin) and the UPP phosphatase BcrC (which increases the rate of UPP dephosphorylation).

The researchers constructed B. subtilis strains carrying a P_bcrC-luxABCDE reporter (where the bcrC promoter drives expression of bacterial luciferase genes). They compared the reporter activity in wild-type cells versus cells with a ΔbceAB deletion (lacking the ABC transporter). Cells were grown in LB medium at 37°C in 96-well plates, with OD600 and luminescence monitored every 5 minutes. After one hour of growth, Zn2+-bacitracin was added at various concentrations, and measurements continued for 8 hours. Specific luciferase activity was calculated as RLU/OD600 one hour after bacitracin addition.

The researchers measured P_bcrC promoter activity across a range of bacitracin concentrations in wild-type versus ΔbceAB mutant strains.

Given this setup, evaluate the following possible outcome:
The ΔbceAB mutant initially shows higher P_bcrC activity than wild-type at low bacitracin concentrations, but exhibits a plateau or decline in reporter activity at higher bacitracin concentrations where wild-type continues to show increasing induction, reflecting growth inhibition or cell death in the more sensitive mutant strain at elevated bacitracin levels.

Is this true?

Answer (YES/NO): YES